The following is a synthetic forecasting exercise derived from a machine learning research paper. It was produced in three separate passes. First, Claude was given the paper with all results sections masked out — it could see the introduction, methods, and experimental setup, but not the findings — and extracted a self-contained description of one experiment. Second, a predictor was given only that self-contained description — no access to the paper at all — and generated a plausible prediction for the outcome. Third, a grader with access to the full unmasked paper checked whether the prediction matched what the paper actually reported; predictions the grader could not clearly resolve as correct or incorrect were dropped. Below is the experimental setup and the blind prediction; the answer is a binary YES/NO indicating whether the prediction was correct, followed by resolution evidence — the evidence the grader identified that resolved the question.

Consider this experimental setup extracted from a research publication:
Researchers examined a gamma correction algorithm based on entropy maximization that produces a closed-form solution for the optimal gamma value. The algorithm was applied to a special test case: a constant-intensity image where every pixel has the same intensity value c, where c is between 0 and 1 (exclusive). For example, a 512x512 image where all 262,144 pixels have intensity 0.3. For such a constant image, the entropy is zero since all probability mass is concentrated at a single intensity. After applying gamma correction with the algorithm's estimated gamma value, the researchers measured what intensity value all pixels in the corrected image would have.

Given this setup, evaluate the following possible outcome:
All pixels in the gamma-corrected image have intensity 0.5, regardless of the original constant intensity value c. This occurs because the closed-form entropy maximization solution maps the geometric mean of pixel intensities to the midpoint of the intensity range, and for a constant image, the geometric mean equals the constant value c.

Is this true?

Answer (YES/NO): NO